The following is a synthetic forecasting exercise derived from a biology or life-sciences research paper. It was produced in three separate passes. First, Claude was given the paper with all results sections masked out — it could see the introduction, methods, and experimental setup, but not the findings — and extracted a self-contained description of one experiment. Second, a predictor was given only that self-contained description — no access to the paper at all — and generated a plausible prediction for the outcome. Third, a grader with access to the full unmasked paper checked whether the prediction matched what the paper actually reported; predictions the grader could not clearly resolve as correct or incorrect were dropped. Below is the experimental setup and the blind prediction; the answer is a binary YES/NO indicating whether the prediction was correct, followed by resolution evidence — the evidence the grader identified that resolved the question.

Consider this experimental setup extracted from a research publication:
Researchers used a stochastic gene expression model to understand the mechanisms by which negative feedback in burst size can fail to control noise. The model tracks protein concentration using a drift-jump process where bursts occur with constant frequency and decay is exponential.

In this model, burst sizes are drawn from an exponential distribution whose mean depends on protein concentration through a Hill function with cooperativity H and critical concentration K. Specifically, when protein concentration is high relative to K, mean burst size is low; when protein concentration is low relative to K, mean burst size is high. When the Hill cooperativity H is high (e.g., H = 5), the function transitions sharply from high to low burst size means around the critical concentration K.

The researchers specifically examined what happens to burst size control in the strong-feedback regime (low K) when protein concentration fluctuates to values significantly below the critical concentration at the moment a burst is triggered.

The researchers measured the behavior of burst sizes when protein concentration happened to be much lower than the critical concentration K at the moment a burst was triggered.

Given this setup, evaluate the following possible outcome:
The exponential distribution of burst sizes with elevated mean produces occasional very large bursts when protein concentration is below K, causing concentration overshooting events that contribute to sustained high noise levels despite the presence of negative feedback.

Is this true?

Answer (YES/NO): YES